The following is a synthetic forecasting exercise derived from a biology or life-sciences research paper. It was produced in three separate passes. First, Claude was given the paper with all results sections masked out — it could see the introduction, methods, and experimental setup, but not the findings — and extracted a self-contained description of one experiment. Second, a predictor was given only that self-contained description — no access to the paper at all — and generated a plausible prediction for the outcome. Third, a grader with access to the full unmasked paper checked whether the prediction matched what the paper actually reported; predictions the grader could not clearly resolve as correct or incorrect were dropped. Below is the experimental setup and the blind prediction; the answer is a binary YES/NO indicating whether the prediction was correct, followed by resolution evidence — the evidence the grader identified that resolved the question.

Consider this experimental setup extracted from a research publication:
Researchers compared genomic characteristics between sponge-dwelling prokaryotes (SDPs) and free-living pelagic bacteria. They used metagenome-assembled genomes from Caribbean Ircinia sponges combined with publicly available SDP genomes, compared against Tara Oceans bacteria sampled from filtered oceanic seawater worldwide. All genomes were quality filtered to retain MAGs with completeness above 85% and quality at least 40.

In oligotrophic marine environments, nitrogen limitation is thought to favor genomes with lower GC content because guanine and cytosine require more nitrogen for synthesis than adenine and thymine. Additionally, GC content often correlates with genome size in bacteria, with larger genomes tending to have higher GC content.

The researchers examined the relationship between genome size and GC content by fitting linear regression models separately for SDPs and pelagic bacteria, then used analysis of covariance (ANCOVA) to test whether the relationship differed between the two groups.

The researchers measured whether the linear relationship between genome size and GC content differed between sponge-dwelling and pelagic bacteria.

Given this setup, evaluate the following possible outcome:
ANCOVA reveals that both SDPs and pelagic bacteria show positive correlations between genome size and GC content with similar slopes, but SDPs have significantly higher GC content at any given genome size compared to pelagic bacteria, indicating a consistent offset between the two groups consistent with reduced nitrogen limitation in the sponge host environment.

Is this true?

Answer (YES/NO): NO